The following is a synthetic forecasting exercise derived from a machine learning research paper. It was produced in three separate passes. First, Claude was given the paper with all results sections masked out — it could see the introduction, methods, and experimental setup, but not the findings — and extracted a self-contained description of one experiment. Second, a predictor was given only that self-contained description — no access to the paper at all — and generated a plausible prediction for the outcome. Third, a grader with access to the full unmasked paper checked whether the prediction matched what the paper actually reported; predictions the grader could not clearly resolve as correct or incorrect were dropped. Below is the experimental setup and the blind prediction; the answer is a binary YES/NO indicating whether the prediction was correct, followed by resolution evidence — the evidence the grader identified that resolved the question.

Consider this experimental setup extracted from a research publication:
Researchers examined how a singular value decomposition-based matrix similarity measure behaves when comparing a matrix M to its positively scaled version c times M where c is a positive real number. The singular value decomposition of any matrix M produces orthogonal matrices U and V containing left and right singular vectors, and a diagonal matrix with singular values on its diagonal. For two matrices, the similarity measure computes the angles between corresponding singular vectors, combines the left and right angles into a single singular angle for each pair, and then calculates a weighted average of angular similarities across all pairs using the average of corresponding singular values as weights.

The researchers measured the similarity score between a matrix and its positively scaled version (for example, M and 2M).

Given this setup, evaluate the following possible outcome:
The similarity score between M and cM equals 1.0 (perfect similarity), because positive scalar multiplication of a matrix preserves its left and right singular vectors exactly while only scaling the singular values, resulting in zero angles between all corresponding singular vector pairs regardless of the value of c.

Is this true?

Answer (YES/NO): YES